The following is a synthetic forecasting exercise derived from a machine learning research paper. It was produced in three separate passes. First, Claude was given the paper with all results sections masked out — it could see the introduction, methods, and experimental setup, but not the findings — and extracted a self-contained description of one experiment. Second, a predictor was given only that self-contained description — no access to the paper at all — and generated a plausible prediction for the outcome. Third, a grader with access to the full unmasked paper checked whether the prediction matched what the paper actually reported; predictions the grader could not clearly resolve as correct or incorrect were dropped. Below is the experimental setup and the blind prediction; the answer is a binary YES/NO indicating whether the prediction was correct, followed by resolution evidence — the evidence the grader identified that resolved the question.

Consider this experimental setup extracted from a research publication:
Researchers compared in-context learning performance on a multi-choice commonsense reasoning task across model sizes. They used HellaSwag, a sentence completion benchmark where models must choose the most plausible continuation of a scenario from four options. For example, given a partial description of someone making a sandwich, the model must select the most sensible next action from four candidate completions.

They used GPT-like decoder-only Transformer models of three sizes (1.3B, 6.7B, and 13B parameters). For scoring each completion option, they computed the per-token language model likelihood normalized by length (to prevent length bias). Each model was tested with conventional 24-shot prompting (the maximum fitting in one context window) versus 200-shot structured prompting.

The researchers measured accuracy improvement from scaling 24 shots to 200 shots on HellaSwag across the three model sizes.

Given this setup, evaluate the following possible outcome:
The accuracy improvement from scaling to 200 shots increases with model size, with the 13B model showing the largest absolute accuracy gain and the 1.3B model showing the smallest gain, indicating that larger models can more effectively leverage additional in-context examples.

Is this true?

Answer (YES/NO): NO